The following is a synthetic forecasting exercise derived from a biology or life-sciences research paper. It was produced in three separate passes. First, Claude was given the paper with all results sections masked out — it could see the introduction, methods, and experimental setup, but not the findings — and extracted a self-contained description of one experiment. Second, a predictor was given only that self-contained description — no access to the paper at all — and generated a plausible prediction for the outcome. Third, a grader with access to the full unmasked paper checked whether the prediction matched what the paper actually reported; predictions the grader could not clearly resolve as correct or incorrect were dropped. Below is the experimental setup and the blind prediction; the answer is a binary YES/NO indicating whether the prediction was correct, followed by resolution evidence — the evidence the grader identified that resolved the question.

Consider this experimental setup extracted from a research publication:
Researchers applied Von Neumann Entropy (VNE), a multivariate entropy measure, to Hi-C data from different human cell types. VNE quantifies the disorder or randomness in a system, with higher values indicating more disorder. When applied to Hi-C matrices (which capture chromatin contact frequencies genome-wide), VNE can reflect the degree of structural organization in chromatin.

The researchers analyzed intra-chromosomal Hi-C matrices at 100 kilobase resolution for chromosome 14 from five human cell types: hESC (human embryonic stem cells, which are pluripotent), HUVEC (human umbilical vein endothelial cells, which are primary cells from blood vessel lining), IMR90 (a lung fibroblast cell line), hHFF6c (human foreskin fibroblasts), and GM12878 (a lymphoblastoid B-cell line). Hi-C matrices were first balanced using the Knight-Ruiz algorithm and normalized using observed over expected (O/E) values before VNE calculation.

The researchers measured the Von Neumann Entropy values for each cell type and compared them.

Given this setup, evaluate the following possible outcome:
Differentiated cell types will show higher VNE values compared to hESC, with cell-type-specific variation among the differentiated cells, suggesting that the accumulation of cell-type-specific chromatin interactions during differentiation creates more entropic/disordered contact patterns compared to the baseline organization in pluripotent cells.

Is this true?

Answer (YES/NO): NO